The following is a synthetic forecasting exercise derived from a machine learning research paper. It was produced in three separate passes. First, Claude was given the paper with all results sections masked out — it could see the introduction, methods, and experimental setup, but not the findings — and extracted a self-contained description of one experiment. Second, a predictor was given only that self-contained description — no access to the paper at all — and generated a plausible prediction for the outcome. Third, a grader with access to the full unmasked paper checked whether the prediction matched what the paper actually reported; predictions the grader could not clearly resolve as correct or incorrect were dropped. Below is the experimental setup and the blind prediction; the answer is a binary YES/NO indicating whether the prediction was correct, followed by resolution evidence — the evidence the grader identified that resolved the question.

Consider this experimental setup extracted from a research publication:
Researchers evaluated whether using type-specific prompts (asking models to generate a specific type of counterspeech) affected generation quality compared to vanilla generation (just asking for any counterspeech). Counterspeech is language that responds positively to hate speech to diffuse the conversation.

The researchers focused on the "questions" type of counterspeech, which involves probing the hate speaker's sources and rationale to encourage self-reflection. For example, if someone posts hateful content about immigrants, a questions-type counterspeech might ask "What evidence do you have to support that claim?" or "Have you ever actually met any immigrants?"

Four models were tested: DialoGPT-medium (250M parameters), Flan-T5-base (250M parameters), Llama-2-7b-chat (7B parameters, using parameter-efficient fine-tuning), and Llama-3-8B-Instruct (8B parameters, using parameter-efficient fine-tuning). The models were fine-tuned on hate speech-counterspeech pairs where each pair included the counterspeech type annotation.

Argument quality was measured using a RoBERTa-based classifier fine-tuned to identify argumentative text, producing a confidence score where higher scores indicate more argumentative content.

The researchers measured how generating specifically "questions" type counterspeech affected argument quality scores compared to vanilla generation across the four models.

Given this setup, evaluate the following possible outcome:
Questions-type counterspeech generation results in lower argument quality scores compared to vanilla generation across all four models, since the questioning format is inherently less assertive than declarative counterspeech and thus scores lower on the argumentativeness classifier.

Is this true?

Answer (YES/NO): YES